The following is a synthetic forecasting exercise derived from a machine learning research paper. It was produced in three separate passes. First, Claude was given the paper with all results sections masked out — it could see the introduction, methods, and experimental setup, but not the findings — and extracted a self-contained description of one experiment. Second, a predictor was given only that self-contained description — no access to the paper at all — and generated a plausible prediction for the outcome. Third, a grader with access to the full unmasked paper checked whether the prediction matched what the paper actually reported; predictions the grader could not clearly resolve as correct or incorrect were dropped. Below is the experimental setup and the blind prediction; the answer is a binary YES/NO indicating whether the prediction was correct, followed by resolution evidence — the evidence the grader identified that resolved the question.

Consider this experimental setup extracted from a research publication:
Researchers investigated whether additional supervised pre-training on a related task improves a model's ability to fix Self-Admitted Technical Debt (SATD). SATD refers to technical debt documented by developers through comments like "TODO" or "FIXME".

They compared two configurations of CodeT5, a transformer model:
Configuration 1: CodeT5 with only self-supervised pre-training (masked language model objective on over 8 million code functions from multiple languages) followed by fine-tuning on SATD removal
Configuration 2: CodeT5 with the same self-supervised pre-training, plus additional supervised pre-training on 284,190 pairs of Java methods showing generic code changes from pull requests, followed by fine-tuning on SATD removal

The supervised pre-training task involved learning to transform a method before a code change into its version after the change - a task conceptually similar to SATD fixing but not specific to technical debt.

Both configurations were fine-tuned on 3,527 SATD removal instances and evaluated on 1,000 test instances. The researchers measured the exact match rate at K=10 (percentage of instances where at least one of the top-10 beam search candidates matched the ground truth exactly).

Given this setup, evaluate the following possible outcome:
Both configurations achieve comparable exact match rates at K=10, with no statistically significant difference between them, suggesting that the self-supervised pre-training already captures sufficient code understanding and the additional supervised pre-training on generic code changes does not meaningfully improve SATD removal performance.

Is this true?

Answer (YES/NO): YES